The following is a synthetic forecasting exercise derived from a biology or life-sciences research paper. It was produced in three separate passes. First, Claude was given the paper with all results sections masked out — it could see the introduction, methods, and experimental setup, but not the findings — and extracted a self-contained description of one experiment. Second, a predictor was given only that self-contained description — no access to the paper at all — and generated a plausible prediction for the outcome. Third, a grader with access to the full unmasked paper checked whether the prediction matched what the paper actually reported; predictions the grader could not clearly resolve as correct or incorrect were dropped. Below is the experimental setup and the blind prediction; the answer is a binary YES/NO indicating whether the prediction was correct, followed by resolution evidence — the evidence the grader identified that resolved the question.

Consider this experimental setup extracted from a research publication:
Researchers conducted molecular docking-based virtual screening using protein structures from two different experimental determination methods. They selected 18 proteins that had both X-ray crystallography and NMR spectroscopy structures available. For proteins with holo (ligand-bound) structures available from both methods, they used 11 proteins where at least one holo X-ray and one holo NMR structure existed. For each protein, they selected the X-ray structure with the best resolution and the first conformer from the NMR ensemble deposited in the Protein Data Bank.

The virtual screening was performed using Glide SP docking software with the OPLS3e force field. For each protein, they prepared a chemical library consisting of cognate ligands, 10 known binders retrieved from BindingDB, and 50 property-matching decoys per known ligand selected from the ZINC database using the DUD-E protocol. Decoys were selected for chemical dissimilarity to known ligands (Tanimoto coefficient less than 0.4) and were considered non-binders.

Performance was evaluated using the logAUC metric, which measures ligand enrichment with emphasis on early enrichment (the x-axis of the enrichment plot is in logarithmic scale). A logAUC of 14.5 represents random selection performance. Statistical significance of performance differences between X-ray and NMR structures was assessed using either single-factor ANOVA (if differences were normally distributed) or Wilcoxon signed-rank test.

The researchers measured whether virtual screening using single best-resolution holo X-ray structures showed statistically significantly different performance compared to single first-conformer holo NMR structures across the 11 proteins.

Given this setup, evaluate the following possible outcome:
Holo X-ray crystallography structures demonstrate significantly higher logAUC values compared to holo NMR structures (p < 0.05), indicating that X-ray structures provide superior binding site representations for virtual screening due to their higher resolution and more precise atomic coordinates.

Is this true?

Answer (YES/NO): NO